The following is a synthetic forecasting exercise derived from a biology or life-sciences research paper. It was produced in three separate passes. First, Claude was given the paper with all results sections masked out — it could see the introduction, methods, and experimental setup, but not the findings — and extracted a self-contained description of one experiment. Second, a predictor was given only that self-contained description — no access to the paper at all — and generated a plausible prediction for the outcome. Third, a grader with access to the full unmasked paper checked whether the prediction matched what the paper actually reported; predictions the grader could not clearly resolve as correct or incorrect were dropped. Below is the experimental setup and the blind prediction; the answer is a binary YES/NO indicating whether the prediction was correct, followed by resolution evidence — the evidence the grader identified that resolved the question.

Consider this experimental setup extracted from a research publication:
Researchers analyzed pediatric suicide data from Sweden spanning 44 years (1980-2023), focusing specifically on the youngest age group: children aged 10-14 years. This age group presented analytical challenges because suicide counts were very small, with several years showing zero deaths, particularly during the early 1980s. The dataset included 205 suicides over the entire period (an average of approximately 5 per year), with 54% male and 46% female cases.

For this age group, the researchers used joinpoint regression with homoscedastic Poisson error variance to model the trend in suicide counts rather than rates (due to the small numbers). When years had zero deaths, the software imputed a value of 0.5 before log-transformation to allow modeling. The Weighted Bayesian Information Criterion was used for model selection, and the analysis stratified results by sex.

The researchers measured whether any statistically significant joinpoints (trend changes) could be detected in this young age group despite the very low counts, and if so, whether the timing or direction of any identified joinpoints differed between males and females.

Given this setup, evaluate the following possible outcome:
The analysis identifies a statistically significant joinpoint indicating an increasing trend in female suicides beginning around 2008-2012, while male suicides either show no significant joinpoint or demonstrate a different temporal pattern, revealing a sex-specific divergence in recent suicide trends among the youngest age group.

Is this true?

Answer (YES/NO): NO